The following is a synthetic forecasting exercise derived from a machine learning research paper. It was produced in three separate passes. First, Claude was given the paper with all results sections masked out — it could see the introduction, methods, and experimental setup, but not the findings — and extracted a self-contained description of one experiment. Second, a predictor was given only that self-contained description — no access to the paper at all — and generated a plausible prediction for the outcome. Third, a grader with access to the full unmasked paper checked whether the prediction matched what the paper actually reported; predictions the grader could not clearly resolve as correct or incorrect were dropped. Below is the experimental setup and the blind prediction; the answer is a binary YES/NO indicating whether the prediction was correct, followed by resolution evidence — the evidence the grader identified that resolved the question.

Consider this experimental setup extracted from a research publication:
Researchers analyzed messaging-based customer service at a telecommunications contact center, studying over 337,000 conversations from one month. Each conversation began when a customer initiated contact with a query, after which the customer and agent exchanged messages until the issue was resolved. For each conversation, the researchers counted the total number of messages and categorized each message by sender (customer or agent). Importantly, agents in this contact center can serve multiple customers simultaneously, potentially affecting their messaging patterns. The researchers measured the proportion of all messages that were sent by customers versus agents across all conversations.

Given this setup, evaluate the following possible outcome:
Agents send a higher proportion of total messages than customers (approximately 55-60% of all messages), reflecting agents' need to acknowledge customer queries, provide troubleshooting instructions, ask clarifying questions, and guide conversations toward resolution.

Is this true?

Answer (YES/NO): NO